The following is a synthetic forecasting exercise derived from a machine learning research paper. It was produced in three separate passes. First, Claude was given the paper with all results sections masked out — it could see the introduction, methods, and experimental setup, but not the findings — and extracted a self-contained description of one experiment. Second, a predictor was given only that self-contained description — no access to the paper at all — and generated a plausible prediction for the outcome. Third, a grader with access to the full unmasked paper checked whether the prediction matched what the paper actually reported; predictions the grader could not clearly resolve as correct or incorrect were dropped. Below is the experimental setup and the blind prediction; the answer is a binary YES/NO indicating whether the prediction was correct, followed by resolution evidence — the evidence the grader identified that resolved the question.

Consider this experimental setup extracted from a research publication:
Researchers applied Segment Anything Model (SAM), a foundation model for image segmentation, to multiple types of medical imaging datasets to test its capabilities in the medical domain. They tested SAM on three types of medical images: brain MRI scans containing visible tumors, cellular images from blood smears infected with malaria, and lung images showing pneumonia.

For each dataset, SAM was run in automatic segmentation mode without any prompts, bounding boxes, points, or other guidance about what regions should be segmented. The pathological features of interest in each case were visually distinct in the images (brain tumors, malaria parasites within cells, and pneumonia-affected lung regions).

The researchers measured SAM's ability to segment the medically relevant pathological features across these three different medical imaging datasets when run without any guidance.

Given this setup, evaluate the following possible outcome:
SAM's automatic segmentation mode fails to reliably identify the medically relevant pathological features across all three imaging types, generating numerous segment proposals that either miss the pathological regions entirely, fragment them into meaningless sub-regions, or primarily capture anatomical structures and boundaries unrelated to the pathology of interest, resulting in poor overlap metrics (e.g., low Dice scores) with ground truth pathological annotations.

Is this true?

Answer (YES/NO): YES